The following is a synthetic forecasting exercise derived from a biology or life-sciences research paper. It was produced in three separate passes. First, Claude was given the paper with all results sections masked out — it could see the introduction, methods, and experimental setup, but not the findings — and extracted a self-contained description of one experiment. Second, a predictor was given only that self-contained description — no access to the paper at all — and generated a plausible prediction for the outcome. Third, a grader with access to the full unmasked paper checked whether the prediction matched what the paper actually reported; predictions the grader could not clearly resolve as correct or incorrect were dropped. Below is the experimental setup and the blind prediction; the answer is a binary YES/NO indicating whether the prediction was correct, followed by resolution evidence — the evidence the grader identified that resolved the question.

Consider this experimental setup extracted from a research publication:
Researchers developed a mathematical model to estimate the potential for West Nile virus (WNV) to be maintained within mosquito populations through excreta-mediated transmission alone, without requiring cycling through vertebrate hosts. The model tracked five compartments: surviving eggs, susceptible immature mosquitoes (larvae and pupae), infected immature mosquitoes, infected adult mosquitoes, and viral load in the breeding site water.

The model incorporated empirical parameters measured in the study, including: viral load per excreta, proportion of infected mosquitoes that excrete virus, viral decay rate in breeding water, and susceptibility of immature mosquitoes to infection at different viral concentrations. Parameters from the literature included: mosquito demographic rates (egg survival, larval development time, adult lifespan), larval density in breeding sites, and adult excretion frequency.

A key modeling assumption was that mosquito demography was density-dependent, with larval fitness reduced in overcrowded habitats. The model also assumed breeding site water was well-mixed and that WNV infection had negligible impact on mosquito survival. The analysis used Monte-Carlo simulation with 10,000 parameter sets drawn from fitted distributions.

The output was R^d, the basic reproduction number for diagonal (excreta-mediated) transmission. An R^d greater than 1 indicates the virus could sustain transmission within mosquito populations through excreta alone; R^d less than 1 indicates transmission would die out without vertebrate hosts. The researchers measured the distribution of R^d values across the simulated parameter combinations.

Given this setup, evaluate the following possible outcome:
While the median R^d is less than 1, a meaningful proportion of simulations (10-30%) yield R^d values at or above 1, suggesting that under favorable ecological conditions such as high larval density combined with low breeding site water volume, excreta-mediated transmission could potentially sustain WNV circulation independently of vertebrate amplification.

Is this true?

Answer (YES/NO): YES